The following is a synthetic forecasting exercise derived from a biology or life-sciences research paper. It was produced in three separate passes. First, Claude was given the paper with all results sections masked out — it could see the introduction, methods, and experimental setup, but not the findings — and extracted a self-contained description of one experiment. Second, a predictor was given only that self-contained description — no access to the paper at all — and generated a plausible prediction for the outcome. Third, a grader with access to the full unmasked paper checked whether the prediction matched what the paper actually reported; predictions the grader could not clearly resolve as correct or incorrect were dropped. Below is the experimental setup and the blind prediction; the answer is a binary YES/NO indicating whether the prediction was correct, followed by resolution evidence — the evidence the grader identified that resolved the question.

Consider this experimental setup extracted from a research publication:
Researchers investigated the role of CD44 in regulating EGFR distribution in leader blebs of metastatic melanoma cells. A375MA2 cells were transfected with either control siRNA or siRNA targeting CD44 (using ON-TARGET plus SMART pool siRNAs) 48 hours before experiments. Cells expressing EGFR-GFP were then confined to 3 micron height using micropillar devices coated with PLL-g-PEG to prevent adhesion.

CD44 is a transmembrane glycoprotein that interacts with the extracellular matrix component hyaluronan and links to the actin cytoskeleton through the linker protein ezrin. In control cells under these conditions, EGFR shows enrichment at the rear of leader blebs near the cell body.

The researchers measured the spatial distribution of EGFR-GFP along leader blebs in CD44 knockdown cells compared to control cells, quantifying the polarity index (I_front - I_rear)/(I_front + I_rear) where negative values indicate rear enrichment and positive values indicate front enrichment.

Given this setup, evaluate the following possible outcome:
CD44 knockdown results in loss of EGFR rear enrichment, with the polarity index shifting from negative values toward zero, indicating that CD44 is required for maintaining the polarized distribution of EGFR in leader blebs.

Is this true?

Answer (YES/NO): YES